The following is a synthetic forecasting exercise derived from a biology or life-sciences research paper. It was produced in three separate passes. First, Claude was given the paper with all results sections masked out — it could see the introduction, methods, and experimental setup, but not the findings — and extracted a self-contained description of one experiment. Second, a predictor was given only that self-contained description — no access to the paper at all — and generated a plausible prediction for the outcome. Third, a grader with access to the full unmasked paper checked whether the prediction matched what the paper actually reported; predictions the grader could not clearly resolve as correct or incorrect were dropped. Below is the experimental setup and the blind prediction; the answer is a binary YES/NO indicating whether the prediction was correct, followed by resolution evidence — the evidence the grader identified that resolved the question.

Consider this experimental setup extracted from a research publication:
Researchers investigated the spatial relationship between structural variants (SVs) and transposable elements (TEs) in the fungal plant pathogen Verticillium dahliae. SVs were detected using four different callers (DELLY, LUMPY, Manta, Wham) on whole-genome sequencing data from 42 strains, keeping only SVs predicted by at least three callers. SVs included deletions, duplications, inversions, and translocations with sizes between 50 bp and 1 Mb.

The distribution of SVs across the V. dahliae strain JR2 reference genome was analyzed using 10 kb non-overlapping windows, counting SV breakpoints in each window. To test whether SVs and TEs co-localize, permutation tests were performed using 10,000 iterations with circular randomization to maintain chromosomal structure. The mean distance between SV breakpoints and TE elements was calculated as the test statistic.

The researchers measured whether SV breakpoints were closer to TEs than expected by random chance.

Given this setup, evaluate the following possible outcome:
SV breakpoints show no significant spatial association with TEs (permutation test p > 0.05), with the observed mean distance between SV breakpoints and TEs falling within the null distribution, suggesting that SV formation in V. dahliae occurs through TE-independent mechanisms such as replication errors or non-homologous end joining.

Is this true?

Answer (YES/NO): NO